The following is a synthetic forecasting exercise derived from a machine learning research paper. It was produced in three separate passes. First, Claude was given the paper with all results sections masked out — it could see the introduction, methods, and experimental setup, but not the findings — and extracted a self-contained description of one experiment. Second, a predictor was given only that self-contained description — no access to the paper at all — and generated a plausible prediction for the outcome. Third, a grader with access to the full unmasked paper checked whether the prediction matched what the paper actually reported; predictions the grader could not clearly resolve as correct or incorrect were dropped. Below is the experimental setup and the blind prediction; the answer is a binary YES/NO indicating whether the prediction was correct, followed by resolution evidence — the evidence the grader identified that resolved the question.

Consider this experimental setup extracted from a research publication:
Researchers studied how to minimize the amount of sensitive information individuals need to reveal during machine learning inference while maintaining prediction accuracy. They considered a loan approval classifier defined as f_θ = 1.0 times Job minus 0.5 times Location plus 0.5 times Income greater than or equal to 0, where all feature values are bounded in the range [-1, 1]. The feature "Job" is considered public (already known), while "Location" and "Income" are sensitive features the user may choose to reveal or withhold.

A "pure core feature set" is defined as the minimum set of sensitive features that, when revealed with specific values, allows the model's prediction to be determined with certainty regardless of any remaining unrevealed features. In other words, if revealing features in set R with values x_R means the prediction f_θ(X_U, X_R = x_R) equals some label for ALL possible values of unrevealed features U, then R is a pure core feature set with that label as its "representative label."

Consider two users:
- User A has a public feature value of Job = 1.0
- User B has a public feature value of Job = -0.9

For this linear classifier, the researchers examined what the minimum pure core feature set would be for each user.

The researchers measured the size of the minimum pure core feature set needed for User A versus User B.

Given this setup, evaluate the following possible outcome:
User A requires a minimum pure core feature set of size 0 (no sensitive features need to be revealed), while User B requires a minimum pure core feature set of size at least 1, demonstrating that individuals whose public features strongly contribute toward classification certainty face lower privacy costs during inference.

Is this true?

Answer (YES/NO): YES